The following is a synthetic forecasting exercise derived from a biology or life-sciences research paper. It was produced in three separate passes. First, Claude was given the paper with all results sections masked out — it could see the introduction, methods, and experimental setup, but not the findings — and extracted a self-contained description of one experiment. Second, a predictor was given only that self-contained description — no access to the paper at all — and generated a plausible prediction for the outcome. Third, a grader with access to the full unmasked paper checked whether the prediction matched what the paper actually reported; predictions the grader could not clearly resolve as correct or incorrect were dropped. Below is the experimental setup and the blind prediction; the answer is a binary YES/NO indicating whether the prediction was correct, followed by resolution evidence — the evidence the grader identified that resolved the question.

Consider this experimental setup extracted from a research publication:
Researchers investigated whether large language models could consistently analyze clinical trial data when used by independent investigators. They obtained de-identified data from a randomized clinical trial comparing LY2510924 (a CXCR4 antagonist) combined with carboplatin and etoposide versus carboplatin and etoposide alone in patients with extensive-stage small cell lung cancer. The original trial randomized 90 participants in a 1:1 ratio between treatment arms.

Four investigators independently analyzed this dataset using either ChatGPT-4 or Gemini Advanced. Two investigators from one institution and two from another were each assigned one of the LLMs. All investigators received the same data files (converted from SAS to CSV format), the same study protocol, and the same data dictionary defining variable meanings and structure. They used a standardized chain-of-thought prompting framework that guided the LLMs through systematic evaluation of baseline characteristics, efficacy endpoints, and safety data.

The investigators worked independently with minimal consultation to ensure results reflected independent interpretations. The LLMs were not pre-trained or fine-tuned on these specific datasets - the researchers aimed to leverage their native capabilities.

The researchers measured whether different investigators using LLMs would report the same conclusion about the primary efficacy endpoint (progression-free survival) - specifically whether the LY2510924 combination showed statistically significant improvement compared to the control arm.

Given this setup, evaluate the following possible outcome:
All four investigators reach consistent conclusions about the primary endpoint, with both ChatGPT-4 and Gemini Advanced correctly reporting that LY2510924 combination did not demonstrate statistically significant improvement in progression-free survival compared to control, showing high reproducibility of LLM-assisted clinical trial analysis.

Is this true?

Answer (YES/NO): NO